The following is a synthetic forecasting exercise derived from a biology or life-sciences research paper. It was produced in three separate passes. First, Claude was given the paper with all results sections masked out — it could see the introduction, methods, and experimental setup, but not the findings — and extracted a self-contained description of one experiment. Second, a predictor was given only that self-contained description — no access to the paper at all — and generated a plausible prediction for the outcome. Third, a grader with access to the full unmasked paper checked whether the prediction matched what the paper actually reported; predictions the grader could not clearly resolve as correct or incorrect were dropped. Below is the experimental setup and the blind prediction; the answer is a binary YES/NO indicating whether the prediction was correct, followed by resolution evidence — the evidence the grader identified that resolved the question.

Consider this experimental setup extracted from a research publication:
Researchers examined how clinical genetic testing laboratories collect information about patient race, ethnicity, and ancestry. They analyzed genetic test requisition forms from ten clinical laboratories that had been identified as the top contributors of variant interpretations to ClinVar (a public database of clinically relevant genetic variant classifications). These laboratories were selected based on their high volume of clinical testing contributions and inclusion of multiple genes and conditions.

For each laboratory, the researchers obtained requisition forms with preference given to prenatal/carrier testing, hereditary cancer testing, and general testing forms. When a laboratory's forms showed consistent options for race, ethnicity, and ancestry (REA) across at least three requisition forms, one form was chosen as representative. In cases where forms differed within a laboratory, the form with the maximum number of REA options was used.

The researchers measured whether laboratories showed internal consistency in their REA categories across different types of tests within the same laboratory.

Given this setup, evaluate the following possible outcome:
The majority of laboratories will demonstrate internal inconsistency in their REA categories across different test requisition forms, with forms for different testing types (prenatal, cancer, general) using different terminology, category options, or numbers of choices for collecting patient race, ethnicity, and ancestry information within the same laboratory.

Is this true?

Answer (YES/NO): NO